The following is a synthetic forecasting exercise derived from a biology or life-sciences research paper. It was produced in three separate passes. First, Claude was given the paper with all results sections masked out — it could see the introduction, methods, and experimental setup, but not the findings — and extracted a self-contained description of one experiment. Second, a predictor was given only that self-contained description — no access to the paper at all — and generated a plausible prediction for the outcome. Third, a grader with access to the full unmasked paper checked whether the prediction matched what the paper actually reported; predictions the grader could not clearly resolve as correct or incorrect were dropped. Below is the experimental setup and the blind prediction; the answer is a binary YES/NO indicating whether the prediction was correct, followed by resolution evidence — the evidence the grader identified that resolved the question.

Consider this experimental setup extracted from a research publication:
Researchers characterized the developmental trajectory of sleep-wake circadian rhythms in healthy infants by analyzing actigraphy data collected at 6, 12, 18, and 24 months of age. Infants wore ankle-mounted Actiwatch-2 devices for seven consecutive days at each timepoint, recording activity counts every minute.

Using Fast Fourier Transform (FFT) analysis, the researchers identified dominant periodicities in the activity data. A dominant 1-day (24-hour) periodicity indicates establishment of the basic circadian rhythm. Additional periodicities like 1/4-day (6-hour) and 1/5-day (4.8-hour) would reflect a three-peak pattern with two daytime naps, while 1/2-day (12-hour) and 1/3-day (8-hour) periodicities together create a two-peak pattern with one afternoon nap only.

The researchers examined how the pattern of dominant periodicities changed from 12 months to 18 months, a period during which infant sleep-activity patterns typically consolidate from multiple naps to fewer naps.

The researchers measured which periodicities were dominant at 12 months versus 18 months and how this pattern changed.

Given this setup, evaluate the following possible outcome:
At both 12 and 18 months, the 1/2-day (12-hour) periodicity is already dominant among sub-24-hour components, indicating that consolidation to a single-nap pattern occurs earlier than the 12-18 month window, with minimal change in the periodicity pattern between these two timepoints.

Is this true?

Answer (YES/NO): NO